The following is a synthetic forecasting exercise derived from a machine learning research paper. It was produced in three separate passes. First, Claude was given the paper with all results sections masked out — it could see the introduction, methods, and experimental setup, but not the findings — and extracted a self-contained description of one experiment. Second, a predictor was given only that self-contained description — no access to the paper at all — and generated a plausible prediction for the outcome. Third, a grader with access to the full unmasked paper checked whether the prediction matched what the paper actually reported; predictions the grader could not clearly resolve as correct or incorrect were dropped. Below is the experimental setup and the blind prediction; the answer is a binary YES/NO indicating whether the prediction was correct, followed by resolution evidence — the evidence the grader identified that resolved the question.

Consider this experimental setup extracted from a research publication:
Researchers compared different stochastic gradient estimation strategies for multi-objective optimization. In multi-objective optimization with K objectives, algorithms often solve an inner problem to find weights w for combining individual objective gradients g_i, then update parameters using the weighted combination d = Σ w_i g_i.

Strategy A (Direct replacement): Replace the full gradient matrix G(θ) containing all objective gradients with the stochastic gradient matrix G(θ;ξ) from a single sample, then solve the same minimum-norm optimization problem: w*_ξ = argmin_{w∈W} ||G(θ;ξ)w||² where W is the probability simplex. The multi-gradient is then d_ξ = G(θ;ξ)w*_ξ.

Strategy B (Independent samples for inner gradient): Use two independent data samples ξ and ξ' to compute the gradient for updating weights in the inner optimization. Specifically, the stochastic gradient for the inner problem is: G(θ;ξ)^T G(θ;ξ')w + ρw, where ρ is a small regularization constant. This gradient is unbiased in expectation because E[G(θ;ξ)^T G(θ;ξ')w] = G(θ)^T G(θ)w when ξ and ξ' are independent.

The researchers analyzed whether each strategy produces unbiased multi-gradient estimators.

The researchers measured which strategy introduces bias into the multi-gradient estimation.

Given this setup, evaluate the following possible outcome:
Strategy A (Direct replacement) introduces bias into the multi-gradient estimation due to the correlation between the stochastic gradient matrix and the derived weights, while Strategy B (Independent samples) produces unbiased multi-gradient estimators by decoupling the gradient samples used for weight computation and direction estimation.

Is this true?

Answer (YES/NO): NO